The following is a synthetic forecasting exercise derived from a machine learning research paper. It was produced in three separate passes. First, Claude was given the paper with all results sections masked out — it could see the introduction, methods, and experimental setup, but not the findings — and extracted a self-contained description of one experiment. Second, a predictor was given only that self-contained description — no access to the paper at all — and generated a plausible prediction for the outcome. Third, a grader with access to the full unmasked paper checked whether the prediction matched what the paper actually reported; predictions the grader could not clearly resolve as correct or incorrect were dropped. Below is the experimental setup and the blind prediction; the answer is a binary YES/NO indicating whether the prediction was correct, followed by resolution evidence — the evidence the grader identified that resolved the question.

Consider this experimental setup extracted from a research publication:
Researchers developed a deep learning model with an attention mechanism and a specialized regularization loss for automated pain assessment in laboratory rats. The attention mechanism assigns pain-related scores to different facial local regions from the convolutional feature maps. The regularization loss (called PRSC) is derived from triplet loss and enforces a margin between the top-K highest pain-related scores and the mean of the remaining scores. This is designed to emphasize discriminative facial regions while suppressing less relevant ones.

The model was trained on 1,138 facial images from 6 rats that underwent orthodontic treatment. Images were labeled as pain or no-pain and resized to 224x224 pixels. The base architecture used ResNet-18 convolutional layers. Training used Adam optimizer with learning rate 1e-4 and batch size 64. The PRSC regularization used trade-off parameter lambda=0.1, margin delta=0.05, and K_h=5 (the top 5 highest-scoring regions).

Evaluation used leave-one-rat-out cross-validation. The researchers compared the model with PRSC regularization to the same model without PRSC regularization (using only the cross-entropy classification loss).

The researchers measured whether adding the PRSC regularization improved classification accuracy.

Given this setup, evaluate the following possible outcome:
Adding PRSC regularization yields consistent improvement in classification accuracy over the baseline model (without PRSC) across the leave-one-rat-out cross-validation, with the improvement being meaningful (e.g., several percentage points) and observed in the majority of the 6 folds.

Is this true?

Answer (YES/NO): NO